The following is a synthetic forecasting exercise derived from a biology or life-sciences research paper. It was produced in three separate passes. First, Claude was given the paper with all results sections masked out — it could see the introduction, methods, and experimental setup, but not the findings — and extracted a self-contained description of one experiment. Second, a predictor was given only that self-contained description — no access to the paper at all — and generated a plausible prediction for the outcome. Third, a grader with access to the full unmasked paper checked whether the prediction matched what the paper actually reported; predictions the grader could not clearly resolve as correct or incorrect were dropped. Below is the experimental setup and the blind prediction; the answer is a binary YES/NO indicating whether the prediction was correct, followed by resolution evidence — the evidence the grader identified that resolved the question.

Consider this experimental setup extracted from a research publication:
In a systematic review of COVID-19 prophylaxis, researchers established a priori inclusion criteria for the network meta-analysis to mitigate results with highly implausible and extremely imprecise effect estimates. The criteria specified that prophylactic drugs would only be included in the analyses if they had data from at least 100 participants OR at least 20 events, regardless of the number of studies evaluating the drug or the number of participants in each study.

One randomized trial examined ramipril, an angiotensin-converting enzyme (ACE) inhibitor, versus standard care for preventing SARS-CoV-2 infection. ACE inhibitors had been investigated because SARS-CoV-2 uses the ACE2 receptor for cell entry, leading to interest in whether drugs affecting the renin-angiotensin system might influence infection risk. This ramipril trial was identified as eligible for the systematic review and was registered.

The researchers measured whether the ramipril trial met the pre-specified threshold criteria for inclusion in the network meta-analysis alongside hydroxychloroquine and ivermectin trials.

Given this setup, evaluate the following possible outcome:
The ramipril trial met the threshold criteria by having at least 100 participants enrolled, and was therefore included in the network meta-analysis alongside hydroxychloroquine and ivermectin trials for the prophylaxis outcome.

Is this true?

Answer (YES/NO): NO